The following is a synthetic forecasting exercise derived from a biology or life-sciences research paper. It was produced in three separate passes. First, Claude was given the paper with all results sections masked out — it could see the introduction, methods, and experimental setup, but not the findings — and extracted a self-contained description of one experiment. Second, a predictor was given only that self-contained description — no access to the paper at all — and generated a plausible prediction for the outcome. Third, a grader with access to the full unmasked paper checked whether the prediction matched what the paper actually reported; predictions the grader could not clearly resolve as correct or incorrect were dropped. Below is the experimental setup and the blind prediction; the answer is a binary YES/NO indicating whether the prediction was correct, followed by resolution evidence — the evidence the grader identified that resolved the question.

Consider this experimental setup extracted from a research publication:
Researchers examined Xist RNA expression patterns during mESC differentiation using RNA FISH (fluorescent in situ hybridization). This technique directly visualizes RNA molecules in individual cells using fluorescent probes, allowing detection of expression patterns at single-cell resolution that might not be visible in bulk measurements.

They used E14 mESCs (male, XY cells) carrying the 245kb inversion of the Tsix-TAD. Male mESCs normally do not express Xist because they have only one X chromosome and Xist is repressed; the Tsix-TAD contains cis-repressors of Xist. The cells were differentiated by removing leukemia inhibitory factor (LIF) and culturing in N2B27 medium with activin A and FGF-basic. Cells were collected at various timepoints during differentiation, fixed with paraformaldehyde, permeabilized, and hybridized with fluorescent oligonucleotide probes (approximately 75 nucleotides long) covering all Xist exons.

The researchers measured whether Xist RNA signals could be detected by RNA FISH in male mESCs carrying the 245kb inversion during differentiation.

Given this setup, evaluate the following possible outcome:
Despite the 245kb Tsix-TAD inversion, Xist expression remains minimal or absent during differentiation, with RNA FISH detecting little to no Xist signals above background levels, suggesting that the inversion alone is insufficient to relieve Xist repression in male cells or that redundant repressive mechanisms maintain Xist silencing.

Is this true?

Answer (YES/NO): NO